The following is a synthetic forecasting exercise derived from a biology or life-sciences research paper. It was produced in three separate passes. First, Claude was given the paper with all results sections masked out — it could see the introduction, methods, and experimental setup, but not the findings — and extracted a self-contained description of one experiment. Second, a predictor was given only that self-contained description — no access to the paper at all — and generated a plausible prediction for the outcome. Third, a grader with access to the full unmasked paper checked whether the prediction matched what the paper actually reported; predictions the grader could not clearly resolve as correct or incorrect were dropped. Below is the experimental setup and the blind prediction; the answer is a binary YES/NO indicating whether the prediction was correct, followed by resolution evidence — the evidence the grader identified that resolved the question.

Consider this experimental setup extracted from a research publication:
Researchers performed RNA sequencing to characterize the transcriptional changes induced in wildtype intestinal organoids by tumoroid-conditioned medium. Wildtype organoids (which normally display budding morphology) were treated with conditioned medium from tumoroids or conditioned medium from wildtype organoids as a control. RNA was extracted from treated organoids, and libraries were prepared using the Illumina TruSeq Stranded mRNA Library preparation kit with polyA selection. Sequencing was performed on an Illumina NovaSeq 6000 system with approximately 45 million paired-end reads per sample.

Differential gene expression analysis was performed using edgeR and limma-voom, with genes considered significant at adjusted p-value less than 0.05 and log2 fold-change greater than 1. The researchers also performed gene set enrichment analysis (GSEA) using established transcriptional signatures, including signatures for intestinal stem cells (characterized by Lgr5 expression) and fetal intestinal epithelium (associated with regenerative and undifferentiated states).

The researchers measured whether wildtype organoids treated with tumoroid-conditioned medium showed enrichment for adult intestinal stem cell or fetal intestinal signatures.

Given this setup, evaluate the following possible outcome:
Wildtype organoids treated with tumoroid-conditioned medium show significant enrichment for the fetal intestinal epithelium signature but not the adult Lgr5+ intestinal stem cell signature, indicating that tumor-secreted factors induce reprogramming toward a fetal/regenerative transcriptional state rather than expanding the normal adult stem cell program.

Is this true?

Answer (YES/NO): YES